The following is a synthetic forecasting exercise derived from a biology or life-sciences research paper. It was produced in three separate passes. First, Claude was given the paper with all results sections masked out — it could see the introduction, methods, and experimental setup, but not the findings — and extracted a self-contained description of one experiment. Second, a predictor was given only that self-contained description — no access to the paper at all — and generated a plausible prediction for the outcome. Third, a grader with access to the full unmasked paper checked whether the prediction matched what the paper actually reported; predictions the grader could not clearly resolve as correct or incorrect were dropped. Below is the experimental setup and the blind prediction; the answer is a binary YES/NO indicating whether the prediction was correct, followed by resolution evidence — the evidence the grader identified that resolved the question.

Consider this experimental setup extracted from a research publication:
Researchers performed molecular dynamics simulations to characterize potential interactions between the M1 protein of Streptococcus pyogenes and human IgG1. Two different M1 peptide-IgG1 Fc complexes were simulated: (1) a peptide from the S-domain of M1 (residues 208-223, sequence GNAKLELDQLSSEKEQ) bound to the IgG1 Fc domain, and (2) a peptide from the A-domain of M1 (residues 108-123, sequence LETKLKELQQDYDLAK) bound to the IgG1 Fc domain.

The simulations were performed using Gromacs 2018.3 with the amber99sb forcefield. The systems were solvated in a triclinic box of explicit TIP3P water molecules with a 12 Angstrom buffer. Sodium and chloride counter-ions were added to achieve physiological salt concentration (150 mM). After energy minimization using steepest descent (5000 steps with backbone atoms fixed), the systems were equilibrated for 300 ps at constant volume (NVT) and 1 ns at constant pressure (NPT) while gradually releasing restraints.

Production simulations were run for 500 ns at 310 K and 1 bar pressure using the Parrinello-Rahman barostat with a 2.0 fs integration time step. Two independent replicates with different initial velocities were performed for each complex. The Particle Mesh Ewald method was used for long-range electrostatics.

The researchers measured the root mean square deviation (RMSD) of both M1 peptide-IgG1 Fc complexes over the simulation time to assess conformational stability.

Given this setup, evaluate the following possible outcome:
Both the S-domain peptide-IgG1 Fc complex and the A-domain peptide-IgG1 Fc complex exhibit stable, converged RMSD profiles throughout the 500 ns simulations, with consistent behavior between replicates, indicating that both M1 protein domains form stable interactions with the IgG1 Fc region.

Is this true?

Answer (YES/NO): NO